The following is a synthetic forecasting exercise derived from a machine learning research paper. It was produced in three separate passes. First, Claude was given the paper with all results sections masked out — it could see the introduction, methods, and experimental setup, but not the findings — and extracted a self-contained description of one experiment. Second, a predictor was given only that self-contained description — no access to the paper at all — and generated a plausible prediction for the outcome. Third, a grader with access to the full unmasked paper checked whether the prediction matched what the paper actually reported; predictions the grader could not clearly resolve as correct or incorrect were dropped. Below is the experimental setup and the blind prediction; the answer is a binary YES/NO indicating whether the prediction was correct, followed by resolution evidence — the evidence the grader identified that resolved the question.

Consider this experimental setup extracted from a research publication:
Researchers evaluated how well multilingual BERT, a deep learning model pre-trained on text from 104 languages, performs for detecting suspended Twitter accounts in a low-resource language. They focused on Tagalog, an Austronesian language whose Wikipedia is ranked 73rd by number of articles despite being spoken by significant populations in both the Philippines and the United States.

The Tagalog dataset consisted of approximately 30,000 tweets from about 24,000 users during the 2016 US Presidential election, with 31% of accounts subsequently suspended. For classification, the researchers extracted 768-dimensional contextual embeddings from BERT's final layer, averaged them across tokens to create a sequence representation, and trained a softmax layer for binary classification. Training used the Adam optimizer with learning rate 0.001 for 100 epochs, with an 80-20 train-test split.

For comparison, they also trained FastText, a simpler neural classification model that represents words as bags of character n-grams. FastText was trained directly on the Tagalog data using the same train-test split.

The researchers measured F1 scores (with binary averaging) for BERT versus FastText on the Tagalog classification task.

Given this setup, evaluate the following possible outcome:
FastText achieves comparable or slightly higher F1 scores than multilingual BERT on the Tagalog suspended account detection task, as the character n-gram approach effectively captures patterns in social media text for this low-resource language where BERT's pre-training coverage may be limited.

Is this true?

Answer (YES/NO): NO